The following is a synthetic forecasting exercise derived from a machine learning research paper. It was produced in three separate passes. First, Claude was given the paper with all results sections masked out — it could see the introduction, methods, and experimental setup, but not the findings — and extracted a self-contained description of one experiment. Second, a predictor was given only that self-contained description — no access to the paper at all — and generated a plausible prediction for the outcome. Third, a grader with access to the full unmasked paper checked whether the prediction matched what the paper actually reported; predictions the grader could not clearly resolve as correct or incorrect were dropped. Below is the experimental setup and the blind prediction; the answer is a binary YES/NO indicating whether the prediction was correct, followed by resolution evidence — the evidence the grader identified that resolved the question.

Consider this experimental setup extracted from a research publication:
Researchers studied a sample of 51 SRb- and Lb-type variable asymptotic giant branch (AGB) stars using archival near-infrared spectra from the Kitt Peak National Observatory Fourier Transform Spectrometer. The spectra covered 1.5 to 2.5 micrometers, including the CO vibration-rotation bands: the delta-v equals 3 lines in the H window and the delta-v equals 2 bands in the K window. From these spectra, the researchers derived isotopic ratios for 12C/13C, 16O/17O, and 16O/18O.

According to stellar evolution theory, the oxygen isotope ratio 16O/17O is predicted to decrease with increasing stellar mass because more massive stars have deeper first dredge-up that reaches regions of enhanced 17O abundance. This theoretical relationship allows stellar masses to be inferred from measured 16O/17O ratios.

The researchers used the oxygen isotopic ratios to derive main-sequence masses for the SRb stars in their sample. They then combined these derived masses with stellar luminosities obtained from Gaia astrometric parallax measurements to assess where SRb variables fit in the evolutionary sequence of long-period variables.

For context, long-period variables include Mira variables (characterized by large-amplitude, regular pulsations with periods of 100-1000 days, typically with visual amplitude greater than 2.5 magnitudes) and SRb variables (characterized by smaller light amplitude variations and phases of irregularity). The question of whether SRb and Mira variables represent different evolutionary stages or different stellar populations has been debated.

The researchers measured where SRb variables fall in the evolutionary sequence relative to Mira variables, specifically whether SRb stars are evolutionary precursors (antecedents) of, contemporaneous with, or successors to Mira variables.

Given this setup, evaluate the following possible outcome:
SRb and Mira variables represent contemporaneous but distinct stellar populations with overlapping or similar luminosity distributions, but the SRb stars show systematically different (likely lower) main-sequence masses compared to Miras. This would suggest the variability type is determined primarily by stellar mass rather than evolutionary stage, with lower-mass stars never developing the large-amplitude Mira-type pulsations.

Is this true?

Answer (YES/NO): NO